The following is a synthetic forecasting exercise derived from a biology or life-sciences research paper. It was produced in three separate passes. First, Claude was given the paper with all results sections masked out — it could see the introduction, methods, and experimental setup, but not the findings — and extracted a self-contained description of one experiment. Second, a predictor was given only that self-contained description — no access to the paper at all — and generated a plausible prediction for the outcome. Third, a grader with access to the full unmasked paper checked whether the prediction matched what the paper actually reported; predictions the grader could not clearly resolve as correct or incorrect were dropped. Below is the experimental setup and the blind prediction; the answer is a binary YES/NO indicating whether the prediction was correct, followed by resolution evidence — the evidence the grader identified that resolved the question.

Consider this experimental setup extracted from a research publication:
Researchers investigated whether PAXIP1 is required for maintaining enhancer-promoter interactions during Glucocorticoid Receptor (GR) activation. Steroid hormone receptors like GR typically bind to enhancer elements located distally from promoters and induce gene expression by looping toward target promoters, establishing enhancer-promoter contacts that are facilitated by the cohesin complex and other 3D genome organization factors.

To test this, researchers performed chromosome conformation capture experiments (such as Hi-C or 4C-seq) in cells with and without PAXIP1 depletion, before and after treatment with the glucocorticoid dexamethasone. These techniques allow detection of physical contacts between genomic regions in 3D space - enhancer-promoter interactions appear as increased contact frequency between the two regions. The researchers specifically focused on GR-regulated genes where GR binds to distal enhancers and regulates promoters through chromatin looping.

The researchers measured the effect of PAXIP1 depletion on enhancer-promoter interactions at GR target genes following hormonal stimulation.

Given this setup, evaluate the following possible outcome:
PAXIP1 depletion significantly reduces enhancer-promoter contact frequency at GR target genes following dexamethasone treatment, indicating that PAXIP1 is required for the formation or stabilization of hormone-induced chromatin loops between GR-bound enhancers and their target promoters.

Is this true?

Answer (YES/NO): YES